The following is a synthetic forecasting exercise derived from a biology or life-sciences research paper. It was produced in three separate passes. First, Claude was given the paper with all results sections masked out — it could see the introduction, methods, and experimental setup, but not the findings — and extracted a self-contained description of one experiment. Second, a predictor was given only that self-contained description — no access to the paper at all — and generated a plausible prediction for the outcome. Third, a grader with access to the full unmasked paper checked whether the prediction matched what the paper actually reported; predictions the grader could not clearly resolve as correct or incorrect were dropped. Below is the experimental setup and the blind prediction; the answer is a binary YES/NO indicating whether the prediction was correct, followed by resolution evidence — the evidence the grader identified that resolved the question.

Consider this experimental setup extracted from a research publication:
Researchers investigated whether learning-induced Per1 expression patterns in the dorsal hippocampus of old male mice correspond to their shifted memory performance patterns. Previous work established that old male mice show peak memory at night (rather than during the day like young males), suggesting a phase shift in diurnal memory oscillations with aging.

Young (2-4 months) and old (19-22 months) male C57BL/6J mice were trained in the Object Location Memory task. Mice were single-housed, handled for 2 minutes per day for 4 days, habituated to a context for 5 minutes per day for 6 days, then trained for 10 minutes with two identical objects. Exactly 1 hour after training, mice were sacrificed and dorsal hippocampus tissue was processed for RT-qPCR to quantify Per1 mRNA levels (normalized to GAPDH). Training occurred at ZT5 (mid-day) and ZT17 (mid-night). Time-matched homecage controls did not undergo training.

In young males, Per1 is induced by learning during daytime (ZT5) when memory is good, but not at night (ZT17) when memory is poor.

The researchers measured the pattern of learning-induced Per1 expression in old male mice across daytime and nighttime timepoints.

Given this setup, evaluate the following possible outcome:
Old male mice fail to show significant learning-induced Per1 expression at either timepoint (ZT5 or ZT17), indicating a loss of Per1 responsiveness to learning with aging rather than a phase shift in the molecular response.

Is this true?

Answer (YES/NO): NO